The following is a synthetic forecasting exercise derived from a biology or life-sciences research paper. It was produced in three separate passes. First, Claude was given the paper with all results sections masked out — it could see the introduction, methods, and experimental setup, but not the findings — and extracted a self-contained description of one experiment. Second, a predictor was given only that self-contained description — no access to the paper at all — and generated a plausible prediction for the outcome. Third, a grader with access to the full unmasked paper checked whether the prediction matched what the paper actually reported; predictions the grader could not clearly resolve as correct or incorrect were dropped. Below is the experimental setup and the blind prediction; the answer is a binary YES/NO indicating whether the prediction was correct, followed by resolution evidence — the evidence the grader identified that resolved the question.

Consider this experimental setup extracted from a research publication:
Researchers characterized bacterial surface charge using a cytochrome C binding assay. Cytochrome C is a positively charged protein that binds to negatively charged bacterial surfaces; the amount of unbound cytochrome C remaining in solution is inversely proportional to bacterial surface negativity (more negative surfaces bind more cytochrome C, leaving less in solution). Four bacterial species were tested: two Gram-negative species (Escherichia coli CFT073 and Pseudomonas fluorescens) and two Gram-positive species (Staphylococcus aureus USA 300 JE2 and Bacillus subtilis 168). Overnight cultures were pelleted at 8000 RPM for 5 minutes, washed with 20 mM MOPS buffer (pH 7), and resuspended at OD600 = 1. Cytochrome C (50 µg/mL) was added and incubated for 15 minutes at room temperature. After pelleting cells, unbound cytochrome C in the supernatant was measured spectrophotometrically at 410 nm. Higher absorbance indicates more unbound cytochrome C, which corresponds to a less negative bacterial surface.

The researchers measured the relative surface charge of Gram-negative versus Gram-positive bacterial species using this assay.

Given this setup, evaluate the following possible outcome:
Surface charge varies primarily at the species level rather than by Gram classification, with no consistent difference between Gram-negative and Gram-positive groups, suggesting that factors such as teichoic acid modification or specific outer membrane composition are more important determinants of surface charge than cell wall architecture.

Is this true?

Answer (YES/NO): NO